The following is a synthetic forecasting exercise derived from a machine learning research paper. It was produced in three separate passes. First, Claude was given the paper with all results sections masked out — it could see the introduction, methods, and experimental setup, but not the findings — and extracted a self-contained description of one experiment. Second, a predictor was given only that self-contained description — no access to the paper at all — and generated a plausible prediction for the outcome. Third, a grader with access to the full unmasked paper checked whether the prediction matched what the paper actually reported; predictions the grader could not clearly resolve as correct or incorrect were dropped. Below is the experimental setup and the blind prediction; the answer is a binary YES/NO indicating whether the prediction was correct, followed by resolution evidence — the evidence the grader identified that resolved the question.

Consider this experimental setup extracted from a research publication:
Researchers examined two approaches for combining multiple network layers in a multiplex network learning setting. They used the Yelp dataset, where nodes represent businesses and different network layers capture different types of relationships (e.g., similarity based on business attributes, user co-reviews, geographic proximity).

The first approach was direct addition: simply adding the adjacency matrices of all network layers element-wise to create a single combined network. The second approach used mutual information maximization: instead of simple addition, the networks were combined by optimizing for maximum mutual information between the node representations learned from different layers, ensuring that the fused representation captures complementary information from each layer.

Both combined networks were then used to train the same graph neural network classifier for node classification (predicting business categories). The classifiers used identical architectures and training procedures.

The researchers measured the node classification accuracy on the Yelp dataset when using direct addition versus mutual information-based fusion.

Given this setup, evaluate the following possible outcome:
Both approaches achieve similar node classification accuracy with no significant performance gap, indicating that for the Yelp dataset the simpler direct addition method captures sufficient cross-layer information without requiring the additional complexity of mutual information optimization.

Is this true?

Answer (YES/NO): NO